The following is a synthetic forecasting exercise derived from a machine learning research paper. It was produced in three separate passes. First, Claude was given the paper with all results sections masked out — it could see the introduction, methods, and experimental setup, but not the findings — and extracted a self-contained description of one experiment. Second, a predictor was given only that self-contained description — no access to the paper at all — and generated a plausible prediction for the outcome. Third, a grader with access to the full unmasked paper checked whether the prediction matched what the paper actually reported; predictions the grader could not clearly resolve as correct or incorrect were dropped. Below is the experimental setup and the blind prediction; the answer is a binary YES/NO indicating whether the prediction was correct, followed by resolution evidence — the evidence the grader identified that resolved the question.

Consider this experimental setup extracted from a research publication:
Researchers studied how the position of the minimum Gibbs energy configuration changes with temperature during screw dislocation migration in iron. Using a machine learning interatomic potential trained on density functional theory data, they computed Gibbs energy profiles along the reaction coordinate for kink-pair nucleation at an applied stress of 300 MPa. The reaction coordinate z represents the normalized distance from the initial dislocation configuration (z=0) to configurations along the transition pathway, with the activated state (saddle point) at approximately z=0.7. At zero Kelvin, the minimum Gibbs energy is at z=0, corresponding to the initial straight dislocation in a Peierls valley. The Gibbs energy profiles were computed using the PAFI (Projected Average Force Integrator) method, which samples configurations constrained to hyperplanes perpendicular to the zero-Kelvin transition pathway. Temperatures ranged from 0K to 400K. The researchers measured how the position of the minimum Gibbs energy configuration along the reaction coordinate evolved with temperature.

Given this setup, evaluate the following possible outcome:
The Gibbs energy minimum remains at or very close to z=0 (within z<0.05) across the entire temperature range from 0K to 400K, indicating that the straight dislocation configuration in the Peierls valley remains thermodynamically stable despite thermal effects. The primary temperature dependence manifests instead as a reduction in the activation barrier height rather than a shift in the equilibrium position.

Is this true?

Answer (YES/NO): NO